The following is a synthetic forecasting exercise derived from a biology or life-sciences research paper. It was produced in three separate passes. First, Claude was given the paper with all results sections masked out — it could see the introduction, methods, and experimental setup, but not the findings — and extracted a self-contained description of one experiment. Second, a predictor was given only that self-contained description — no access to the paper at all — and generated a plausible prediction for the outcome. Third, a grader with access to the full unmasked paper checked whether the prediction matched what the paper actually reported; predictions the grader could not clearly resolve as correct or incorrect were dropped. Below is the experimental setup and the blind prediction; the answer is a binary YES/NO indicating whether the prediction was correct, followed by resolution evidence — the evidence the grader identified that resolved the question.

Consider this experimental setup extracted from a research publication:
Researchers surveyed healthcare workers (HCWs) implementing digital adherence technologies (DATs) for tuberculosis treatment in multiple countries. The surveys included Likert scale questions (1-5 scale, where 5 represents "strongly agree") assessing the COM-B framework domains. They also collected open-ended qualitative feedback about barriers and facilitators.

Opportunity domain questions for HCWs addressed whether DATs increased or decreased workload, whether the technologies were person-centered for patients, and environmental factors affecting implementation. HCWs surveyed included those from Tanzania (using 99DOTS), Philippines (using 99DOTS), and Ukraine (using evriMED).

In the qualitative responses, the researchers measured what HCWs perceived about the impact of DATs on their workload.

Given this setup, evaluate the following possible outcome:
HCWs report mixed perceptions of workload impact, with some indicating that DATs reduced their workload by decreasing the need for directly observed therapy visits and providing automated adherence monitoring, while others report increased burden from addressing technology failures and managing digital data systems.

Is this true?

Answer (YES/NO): NO